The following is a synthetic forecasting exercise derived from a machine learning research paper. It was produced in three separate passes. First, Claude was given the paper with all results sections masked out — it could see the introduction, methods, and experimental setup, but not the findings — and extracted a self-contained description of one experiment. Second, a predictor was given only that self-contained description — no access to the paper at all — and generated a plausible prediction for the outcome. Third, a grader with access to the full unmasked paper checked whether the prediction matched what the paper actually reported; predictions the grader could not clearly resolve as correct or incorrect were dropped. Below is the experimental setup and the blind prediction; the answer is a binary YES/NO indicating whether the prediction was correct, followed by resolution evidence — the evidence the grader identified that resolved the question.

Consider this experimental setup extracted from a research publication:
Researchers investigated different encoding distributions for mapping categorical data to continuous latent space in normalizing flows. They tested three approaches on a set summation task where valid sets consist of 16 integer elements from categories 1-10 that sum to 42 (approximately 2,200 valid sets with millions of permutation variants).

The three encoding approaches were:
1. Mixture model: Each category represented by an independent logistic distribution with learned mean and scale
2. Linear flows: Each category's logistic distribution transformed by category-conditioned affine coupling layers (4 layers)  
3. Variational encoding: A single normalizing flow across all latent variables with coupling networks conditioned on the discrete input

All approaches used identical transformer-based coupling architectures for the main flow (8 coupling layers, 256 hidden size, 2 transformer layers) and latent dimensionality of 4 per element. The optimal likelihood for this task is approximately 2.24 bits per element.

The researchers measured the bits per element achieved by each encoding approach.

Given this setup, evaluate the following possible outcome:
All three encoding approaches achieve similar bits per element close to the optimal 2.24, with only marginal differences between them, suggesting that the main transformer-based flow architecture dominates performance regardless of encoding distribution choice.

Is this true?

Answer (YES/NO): YES